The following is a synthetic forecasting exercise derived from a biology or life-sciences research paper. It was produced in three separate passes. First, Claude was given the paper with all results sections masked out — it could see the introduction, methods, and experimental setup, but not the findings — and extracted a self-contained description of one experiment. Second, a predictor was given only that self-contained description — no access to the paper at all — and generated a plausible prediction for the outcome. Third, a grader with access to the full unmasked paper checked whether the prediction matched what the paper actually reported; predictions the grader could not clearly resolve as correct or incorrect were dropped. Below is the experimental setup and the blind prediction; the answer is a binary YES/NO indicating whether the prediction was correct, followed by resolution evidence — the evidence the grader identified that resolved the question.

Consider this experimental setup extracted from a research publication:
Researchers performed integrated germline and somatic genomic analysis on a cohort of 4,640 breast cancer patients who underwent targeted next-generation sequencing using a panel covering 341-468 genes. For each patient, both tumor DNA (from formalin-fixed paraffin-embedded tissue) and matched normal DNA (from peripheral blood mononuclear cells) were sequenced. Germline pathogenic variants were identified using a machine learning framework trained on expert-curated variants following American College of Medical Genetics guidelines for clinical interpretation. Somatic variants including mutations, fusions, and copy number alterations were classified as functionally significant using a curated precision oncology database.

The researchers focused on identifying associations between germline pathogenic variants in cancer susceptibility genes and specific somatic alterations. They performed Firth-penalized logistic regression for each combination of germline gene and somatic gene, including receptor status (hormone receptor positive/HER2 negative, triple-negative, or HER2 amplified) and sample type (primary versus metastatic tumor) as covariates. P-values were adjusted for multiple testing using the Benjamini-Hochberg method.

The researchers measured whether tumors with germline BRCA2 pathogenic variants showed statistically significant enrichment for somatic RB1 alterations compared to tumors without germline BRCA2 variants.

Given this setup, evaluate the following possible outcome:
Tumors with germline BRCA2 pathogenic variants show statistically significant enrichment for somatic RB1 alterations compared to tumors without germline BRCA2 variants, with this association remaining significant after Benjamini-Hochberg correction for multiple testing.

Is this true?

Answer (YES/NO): YES